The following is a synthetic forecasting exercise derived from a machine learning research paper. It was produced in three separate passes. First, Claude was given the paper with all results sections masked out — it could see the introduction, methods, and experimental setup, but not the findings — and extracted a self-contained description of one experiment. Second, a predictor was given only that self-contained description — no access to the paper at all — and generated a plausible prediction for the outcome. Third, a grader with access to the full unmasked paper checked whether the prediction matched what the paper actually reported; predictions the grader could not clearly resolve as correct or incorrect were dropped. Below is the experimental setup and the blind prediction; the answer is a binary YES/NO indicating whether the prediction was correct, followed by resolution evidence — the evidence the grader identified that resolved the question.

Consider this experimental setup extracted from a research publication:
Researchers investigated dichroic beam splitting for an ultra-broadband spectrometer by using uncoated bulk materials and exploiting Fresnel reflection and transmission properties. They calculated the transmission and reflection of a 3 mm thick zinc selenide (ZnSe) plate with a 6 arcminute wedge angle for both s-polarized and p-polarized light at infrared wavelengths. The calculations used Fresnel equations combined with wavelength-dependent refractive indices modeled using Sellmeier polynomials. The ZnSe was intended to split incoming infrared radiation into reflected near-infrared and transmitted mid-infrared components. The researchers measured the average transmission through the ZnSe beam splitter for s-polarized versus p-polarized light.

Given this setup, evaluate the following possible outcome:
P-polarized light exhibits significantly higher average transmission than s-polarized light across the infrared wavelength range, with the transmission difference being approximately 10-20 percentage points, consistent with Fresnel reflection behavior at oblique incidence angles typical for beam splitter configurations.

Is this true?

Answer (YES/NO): NO